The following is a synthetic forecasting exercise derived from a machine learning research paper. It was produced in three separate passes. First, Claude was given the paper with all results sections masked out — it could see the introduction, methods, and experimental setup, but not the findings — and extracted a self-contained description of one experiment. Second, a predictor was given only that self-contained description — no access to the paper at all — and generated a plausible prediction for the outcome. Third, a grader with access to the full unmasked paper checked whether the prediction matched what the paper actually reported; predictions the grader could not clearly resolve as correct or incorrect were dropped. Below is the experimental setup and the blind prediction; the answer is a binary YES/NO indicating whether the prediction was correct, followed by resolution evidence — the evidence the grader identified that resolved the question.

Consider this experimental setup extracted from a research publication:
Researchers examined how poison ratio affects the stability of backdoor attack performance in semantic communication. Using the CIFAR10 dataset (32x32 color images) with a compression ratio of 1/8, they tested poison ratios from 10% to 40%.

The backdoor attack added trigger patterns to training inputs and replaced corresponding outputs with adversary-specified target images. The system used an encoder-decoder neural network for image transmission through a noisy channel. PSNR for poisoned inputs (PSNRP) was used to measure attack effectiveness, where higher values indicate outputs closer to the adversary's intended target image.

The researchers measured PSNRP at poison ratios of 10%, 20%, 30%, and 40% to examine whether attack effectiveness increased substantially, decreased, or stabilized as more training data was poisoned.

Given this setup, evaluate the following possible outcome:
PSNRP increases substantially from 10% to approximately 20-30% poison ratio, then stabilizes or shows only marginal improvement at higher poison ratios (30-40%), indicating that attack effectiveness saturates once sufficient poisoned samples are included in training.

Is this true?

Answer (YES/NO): NO